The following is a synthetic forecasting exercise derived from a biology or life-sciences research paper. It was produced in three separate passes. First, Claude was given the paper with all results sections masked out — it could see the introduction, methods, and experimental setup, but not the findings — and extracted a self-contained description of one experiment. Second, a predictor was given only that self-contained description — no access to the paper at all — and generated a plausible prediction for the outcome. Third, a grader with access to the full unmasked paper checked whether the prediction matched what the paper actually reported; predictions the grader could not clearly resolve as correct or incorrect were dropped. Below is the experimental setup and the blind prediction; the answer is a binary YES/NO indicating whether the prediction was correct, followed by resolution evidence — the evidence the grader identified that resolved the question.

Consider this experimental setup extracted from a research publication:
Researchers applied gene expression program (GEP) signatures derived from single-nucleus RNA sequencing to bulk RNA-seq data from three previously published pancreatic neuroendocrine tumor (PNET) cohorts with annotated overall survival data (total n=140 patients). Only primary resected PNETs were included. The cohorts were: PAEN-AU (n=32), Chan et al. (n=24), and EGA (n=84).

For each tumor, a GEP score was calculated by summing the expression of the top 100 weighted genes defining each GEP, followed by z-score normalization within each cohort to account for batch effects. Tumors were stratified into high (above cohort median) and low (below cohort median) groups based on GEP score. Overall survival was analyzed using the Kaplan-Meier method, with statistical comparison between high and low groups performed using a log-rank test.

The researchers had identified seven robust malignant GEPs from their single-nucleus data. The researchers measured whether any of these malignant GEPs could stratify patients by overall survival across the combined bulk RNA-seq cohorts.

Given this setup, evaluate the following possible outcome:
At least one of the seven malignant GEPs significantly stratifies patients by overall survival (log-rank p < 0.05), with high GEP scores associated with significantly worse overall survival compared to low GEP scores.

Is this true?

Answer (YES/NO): YES